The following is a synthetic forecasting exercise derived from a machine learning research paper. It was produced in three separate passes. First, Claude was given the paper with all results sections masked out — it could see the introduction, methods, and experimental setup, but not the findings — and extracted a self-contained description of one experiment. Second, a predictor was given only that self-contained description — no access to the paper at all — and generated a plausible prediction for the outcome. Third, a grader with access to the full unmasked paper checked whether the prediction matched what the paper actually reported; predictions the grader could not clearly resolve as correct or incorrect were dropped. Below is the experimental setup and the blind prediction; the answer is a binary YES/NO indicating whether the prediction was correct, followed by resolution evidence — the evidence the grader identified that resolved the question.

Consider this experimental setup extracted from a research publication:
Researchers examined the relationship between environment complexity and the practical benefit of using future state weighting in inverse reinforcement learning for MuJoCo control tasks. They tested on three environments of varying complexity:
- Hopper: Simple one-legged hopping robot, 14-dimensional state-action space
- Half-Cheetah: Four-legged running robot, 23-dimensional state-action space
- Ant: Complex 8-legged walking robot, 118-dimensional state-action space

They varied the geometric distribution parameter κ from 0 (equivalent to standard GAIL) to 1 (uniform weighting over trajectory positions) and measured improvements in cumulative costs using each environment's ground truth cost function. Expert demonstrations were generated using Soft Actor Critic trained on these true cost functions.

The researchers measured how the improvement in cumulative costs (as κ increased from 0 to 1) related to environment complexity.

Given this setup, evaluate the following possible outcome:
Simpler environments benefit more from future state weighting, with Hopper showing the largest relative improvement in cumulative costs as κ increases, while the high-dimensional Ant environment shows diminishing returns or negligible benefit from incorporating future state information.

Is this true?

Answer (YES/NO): NO